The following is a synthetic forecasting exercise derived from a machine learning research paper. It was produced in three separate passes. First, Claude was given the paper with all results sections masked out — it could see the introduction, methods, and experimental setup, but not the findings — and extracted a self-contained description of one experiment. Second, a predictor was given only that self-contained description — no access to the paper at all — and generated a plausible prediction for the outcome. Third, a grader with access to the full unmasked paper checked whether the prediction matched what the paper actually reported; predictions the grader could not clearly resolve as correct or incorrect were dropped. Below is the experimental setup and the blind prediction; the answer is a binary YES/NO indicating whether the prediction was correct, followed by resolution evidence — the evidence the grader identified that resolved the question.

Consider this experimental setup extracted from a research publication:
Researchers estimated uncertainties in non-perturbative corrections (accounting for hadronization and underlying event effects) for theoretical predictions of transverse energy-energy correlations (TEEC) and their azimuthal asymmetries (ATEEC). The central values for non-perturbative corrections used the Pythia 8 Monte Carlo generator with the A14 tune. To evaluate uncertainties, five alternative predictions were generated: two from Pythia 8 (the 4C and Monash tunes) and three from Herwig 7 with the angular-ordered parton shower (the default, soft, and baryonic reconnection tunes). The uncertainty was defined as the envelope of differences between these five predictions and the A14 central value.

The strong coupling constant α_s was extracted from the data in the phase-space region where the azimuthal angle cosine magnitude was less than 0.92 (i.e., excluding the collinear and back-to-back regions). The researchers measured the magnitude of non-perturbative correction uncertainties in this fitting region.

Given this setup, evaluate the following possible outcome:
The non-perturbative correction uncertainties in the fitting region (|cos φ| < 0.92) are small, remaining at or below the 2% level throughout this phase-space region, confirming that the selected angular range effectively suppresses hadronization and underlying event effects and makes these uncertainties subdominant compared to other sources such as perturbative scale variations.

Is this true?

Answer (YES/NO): YES